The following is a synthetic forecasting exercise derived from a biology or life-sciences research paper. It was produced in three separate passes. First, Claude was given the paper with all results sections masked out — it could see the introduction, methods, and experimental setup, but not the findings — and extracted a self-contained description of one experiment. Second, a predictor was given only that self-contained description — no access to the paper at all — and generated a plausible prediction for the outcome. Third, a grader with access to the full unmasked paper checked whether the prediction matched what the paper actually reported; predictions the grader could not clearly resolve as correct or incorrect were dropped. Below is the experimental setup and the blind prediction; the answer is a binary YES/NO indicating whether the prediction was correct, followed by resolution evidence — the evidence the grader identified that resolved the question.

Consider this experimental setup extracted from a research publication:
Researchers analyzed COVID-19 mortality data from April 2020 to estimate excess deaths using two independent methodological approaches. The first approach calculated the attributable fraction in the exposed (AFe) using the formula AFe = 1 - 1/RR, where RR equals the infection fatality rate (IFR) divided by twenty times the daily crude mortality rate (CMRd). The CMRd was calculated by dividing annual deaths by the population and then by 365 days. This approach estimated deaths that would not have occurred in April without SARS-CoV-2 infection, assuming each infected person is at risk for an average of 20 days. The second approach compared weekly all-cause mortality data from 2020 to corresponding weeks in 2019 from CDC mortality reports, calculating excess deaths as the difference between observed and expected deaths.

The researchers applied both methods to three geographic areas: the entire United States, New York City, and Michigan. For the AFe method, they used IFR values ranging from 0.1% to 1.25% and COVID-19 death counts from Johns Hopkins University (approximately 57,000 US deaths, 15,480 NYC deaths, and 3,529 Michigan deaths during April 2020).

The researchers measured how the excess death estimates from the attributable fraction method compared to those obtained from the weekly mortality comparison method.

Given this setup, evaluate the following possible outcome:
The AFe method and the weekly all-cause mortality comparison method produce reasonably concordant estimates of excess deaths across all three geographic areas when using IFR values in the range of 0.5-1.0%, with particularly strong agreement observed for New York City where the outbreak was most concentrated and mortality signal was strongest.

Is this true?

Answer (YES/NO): NO